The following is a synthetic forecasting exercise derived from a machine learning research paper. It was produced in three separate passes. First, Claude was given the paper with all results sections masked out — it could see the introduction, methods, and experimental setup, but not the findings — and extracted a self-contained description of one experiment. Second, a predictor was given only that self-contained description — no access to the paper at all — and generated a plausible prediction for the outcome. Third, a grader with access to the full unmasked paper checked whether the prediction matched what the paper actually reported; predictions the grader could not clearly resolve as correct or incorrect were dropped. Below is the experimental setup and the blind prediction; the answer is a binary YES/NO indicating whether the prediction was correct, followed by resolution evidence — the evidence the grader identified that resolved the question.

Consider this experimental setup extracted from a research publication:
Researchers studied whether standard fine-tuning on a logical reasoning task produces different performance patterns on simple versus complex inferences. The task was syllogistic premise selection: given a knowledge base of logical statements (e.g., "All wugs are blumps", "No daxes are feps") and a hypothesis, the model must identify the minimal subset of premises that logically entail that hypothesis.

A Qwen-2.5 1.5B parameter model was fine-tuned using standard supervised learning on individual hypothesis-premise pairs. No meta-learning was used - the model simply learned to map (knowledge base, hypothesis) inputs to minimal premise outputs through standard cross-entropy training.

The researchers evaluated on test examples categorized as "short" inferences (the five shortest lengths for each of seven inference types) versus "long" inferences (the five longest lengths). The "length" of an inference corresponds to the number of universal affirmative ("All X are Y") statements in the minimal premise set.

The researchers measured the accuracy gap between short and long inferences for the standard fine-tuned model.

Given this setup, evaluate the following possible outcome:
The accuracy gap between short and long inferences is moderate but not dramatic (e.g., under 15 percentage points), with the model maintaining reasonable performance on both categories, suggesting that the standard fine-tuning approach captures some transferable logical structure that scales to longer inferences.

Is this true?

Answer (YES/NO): YES